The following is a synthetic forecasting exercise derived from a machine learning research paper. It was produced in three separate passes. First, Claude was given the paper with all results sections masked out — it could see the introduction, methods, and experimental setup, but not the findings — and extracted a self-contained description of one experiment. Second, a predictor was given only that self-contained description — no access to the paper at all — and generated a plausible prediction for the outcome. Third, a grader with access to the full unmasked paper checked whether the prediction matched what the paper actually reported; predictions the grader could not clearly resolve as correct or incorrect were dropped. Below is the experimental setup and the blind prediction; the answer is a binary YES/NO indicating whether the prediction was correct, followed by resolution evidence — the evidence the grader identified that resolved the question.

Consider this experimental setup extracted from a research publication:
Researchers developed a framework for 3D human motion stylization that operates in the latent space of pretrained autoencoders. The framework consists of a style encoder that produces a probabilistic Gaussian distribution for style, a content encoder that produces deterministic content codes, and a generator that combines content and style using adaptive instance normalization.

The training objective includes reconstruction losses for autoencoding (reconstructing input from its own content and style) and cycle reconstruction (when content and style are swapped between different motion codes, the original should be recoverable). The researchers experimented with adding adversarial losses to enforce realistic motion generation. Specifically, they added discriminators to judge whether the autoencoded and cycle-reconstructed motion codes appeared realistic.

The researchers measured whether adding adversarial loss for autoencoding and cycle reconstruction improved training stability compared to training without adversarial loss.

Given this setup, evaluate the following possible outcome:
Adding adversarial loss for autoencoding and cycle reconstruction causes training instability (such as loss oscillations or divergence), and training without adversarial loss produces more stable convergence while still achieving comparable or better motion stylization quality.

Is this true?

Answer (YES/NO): YES